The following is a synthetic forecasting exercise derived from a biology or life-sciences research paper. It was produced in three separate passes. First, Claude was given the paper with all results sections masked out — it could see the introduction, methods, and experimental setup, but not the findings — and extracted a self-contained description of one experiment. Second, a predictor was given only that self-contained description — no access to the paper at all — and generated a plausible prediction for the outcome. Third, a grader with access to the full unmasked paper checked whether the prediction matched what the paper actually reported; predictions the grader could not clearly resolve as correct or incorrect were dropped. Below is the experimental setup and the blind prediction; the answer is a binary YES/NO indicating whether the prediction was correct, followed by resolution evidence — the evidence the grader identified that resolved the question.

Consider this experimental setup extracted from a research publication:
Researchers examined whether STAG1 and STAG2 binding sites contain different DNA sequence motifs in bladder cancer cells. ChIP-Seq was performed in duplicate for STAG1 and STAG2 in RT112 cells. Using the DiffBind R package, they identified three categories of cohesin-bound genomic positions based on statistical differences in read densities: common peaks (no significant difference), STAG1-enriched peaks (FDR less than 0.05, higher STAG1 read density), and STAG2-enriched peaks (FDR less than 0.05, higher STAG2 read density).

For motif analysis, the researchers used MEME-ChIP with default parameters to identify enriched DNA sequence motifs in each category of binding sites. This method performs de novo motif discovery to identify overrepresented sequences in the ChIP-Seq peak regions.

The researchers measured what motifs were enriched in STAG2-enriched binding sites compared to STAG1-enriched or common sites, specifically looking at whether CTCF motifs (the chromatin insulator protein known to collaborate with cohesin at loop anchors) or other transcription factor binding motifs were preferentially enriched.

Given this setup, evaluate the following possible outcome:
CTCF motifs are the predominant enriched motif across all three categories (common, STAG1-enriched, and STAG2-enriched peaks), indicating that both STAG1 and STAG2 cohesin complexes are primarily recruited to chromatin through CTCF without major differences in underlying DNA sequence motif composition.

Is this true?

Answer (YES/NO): NO